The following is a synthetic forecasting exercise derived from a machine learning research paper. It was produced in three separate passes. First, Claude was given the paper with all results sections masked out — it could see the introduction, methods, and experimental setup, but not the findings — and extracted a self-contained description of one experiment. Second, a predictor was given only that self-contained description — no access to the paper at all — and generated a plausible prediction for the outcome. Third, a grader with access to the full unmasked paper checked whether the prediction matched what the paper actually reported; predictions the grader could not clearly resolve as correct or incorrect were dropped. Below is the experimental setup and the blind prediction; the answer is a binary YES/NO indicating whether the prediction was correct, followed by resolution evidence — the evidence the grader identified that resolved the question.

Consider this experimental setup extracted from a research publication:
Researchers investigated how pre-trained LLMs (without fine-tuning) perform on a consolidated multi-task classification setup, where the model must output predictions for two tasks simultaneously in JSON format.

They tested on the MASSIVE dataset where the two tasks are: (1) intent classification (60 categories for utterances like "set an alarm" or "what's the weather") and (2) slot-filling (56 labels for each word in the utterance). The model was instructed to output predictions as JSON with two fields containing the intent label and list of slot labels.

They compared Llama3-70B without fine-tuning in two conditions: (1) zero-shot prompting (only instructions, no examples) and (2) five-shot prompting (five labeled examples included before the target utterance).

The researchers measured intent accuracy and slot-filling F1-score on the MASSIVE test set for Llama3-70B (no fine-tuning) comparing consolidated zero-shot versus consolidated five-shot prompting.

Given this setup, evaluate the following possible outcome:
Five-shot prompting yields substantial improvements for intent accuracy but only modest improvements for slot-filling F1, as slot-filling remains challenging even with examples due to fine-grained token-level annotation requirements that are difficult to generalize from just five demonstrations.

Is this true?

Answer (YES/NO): YES